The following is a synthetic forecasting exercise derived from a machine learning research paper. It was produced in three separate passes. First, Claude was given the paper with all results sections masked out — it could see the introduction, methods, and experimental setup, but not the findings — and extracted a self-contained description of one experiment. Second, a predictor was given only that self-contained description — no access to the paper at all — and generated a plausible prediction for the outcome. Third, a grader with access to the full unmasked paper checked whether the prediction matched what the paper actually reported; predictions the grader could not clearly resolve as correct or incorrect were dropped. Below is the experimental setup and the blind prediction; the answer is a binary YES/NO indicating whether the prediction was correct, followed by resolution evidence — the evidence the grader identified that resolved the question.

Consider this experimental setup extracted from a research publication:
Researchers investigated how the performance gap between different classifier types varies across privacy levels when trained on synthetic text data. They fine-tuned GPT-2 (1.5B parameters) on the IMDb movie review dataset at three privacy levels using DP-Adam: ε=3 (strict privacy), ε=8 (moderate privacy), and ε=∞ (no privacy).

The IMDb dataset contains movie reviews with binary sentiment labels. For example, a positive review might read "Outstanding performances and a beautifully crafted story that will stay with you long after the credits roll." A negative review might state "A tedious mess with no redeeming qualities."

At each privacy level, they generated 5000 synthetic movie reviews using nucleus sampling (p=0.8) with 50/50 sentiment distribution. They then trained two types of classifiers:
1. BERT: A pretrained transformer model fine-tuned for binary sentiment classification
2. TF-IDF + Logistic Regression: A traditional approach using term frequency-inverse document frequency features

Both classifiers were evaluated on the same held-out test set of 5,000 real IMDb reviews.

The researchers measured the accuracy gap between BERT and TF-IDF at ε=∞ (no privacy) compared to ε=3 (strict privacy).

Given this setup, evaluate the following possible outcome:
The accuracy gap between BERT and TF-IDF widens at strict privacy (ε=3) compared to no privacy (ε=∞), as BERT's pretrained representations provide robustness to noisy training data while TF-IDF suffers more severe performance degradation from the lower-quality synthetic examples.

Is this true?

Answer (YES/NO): YES